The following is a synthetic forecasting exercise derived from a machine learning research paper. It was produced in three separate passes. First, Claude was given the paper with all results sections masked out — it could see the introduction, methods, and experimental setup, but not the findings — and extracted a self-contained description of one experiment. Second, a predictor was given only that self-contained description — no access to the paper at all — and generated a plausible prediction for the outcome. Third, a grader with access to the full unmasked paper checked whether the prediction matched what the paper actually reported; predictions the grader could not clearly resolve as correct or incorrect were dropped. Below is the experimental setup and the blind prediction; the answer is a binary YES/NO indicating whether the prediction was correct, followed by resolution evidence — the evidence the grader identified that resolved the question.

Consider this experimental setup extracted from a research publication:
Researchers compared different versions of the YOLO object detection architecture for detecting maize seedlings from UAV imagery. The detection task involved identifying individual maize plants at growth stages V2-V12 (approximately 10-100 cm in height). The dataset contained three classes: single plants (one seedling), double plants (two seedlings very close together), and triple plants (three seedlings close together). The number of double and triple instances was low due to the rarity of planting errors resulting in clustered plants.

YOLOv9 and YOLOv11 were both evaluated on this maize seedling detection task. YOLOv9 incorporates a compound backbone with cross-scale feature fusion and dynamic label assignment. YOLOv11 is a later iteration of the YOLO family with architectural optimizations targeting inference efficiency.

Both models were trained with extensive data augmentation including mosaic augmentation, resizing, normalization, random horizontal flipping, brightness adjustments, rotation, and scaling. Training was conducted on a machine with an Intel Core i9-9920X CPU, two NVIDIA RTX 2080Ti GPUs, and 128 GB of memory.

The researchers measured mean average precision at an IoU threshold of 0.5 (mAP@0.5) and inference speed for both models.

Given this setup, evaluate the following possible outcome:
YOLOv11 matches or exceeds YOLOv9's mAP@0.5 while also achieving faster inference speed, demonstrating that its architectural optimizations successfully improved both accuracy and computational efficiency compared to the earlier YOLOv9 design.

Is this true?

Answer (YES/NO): NO